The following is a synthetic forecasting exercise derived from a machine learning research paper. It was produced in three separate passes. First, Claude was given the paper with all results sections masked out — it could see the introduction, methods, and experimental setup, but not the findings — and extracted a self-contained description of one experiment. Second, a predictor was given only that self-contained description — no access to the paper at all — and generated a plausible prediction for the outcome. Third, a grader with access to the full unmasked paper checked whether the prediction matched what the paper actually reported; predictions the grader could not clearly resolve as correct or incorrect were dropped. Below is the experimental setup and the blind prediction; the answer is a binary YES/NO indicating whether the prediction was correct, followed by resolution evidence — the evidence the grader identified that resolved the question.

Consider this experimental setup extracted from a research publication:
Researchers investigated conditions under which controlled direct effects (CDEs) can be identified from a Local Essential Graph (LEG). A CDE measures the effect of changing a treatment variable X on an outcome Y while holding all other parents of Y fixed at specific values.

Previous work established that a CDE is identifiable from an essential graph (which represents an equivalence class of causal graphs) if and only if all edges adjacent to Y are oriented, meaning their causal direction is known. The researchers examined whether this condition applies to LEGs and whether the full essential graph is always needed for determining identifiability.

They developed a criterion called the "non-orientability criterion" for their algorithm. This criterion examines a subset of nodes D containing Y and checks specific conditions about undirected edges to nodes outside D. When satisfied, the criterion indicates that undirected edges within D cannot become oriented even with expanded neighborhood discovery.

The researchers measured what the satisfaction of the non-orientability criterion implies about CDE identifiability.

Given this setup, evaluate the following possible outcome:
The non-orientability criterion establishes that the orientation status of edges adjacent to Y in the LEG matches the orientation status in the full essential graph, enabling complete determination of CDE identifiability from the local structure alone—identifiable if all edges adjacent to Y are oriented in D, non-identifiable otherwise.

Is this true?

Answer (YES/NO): NO